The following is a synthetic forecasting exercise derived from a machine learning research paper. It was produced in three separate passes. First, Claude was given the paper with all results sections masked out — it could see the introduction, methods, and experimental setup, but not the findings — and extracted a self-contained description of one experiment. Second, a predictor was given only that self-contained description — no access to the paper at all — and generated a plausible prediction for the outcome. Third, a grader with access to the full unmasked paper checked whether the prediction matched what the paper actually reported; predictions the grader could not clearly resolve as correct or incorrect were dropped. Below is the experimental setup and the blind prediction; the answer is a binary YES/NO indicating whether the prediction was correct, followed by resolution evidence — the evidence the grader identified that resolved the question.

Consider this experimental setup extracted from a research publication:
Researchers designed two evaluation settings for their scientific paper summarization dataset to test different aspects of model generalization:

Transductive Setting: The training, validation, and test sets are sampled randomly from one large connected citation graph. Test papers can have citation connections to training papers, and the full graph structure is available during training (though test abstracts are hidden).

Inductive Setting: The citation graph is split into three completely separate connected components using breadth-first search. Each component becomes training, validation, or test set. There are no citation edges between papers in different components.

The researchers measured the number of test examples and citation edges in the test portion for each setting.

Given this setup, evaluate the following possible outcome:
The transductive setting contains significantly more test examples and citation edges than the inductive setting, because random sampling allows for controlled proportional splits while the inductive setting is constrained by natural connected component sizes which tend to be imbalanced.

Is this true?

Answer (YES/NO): NO